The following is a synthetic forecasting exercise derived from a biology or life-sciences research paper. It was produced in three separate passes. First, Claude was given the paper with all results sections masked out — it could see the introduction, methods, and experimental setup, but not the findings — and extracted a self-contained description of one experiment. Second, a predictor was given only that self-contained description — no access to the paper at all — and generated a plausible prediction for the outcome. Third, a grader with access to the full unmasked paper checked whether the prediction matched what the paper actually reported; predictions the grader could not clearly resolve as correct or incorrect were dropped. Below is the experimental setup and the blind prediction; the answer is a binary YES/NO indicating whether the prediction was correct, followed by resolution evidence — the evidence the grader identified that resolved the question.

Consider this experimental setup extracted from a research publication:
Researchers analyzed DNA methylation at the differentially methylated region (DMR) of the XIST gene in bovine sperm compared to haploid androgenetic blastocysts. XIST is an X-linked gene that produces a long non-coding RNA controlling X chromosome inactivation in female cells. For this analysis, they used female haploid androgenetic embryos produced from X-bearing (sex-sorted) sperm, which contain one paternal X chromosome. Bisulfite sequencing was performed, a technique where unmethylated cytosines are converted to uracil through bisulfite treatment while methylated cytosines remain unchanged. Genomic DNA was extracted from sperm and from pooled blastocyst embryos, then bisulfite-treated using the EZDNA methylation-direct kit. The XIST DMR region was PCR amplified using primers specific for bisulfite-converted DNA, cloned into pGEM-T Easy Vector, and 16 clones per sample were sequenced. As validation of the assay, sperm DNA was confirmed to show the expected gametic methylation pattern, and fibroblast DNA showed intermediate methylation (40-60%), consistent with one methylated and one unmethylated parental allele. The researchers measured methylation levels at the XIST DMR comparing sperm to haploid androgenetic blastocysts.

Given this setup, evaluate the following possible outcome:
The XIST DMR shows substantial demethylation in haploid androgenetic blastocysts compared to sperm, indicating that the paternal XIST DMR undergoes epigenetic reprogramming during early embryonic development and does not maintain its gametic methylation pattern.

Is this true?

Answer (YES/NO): NO